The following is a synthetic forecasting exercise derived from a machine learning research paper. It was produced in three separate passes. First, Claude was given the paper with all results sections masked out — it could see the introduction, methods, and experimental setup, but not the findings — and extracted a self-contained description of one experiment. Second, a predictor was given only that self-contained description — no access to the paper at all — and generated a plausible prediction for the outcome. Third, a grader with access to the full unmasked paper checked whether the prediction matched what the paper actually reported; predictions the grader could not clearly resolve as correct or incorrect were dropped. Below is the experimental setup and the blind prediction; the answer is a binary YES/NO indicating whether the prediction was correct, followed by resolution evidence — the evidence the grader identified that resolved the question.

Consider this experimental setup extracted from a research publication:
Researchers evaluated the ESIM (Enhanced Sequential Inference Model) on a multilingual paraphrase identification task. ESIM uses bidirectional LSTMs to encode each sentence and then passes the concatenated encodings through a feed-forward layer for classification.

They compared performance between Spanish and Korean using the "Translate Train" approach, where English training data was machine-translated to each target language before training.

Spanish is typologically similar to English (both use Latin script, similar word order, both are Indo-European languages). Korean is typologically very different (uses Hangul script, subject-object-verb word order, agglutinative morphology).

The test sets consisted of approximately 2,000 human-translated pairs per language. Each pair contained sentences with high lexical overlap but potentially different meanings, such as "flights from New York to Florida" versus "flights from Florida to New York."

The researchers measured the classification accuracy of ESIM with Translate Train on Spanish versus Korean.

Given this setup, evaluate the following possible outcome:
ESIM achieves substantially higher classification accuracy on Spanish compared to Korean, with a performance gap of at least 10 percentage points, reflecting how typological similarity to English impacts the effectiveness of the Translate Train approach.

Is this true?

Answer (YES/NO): YES